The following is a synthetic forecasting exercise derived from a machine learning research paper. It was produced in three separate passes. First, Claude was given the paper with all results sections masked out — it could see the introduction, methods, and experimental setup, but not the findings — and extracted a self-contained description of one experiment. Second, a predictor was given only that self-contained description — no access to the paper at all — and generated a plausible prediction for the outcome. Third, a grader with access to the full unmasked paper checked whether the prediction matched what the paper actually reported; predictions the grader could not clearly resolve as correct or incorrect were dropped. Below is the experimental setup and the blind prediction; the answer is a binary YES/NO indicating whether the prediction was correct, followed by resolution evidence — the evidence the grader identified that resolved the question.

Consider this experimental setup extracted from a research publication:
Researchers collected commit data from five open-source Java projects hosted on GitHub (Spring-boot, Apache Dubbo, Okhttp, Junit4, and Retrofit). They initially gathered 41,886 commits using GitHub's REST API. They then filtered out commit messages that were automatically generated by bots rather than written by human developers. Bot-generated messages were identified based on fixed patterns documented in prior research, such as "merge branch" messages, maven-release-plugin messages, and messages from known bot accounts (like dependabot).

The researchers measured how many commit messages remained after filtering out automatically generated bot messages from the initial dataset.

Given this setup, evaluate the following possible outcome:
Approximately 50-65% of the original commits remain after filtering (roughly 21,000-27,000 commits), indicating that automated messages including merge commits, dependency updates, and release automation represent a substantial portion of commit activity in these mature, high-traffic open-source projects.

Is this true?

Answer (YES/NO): NO